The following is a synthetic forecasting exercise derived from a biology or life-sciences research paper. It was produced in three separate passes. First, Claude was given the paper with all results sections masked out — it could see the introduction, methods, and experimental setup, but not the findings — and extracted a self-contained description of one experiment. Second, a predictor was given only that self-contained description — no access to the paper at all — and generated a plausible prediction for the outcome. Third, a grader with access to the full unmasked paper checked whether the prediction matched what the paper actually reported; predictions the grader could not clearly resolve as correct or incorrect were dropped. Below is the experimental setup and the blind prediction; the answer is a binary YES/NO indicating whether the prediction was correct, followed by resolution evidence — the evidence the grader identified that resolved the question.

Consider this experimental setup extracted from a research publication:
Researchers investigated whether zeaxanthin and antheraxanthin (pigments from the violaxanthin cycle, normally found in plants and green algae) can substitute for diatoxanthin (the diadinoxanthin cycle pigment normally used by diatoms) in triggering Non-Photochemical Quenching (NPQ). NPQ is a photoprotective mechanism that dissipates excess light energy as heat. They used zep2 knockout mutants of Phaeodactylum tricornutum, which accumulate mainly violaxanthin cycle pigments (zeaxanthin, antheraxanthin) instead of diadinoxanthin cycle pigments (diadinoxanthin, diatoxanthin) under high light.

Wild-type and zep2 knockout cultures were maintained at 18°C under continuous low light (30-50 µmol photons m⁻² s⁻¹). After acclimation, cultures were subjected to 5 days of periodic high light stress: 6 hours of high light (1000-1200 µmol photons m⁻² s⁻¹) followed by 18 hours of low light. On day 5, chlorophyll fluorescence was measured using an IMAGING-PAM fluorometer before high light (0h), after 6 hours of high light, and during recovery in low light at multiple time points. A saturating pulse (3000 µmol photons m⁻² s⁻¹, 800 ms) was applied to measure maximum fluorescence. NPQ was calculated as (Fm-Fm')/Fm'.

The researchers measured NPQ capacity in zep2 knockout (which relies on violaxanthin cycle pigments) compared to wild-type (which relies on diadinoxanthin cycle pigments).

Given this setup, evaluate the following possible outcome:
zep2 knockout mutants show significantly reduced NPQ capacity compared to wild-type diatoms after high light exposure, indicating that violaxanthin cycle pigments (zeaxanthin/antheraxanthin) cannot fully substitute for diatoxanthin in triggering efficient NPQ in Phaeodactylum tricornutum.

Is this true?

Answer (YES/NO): NO